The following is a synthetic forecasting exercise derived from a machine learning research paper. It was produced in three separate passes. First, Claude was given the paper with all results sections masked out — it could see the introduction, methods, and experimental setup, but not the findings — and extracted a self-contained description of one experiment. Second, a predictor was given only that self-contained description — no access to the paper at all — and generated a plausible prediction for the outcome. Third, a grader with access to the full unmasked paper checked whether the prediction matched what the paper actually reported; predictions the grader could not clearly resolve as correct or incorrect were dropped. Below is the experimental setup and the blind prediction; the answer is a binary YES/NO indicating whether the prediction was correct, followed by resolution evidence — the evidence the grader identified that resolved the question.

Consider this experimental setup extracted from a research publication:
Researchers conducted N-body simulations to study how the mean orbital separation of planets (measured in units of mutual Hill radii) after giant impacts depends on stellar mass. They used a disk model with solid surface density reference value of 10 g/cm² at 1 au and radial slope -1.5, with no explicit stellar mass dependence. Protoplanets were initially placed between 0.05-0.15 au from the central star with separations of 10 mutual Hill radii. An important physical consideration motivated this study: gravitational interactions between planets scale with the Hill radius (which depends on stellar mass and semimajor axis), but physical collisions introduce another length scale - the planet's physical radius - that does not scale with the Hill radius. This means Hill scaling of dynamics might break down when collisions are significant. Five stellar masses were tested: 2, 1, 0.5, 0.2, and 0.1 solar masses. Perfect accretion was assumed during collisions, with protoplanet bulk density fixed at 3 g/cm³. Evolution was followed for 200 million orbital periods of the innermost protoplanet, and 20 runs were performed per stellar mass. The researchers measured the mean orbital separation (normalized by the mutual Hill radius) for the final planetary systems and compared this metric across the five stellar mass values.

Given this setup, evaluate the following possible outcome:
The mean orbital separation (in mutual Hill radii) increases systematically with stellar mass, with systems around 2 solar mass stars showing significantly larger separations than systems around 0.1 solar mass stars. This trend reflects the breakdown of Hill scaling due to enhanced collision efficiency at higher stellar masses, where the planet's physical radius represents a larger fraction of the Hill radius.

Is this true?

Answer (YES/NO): NO